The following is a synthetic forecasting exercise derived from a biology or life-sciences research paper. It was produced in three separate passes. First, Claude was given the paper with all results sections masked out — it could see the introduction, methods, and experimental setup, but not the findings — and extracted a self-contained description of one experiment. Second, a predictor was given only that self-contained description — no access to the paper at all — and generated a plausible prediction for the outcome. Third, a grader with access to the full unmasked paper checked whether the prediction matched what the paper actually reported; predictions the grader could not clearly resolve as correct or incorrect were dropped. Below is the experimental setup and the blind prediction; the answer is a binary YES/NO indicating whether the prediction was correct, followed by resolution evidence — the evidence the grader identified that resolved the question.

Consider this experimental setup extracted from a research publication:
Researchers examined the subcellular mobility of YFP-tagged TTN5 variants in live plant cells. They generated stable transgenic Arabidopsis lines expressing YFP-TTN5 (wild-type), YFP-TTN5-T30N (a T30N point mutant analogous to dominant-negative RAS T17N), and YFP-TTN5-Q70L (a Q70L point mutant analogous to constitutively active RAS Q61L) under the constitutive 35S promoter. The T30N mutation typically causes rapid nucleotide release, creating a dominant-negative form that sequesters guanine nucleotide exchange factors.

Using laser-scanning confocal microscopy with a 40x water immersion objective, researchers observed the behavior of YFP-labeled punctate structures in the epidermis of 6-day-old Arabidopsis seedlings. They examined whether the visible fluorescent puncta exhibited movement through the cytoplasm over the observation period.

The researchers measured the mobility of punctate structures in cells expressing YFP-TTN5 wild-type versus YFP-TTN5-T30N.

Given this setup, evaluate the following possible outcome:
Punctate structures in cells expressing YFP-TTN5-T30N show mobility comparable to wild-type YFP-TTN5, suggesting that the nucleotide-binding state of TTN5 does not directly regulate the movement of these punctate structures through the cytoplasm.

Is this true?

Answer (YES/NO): NO